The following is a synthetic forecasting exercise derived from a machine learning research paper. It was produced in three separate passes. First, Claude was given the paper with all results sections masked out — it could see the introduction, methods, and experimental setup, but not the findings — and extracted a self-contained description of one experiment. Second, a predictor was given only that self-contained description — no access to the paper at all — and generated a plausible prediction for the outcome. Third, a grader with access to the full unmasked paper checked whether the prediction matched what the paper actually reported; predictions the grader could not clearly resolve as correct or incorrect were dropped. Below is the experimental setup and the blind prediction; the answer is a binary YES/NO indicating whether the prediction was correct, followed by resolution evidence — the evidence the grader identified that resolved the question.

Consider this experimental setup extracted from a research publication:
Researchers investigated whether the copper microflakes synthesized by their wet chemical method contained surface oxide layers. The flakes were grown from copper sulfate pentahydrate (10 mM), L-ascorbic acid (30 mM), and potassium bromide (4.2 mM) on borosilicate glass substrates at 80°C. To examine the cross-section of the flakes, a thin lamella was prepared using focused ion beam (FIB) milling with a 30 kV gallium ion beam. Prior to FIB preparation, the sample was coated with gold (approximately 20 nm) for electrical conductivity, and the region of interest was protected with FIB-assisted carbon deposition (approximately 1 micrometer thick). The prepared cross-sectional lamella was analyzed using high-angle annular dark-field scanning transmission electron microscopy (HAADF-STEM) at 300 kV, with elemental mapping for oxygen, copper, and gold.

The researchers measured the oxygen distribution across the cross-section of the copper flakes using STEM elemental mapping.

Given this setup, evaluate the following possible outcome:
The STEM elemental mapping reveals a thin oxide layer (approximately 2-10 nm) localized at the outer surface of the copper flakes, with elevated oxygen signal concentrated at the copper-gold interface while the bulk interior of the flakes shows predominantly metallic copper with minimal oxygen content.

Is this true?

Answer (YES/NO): NO